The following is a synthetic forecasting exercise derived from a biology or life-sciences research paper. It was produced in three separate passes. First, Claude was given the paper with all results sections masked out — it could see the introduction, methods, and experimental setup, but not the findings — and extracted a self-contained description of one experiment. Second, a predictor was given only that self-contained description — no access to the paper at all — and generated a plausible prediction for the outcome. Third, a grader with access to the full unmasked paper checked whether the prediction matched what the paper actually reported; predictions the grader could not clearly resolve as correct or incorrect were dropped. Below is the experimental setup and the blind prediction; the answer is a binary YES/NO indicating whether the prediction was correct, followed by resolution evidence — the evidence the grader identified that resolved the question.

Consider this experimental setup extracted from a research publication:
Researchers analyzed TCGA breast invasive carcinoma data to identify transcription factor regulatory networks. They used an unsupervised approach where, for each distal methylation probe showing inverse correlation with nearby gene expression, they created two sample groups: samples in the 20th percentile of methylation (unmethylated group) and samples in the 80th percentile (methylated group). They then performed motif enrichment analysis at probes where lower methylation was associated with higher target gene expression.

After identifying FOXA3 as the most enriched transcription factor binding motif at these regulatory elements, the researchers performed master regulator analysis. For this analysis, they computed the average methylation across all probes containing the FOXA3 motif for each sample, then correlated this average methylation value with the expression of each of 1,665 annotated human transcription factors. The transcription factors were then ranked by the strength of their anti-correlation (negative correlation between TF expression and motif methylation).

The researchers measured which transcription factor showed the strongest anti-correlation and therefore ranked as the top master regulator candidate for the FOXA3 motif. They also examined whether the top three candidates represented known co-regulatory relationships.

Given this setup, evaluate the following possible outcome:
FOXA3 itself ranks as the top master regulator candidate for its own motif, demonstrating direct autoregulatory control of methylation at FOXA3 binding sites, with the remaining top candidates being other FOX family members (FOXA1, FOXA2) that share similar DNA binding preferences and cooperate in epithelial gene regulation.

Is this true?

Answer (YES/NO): NO